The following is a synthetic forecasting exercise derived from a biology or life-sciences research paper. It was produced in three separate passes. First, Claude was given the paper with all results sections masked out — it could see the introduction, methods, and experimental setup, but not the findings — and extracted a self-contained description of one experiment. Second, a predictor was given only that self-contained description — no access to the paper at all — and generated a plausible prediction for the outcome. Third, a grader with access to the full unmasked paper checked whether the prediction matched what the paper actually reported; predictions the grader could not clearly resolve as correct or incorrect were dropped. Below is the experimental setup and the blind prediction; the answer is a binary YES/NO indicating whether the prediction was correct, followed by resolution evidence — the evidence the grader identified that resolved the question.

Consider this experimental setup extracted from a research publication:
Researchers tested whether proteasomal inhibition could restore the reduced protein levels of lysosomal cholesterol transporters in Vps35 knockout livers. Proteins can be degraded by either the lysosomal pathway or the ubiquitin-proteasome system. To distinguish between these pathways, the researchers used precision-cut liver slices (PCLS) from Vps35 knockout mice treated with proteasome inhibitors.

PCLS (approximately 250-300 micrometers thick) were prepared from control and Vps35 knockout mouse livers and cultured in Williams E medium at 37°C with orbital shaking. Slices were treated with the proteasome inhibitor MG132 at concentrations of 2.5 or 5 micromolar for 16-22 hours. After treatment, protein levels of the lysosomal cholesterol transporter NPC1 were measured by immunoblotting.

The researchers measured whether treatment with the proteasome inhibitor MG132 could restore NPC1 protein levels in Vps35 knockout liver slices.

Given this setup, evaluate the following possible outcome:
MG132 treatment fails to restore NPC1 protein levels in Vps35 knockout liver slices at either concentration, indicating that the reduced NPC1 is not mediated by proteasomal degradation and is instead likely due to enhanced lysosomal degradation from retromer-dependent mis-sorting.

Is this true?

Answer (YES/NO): NO